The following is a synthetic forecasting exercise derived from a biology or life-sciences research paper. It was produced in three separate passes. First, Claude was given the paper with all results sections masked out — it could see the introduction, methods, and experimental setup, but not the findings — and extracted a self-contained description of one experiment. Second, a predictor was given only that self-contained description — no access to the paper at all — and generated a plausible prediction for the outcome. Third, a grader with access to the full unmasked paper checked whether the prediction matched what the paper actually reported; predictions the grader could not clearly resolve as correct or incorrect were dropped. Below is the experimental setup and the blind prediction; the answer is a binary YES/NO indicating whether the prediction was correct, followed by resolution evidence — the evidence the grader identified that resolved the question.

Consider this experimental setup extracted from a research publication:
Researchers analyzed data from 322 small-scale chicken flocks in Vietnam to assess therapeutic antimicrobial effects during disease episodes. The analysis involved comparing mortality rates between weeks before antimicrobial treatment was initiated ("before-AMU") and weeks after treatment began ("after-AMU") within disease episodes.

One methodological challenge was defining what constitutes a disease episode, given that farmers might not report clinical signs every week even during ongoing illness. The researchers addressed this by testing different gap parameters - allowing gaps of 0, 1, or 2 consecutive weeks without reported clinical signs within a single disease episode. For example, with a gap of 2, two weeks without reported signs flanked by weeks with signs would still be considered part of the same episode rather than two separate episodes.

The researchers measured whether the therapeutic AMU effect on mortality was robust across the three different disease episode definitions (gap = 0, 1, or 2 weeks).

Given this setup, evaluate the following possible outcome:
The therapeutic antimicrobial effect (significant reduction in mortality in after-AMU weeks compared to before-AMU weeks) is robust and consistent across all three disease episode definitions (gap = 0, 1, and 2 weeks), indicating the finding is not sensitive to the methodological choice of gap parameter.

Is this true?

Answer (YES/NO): NO